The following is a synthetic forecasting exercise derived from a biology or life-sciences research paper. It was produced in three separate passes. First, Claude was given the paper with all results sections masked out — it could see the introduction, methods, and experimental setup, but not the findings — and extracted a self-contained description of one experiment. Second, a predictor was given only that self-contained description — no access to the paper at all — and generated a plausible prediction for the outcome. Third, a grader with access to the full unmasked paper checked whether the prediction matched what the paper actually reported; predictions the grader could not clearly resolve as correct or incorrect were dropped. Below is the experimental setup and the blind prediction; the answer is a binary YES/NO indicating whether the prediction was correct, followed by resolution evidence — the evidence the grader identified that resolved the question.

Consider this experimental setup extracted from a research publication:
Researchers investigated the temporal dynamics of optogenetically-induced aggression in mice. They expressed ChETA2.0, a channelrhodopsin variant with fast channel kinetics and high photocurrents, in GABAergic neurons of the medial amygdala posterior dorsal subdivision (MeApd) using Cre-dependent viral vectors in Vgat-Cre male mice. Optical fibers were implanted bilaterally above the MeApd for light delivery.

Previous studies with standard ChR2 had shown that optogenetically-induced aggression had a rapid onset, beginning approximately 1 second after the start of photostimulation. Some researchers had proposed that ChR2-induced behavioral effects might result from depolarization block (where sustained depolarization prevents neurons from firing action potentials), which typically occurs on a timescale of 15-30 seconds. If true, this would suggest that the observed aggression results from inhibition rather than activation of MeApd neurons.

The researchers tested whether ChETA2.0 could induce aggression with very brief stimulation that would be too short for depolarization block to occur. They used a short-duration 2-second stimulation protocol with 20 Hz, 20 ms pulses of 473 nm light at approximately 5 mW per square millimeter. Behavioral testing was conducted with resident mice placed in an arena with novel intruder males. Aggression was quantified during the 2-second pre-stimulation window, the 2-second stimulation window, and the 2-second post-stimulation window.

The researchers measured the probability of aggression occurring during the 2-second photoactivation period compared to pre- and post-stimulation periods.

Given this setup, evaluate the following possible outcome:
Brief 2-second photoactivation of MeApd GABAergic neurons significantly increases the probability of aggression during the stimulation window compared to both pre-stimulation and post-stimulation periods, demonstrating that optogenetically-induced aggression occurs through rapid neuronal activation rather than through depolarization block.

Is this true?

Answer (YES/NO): YES